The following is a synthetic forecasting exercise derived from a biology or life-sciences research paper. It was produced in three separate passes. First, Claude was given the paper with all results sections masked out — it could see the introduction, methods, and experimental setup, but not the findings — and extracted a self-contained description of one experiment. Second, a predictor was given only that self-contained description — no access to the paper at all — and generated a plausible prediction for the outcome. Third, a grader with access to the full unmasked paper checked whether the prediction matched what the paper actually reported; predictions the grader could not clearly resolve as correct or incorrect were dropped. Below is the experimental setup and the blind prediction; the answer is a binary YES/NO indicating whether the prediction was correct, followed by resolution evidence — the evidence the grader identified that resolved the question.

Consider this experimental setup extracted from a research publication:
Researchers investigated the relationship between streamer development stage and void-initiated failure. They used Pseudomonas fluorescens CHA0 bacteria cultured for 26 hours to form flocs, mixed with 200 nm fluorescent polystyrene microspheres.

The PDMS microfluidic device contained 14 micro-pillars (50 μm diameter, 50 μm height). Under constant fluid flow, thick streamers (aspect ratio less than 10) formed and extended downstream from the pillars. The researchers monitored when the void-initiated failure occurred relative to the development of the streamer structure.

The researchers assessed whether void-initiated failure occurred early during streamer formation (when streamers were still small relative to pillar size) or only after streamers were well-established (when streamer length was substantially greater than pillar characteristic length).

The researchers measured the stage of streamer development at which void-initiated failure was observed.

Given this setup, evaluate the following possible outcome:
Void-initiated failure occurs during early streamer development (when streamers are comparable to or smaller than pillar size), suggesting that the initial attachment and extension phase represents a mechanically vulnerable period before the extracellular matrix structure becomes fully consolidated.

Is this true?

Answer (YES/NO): NO